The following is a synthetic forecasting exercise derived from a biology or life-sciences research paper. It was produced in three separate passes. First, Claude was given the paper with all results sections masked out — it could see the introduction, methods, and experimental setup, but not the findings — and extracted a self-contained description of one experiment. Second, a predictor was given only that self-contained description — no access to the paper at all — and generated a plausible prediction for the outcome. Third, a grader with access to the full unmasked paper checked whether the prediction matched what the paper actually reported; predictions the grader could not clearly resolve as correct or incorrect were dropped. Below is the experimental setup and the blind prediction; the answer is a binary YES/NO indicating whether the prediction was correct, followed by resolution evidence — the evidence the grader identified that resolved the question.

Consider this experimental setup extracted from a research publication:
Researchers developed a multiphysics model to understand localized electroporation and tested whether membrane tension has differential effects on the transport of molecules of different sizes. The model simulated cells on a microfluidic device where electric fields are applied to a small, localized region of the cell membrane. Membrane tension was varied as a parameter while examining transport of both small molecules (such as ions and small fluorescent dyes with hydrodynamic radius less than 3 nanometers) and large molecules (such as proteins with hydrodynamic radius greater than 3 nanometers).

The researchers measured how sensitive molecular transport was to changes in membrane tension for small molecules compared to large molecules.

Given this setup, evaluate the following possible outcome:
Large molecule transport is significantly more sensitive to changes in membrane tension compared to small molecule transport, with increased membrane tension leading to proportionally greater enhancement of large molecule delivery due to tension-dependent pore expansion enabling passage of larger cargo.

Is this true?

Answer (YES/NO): YES